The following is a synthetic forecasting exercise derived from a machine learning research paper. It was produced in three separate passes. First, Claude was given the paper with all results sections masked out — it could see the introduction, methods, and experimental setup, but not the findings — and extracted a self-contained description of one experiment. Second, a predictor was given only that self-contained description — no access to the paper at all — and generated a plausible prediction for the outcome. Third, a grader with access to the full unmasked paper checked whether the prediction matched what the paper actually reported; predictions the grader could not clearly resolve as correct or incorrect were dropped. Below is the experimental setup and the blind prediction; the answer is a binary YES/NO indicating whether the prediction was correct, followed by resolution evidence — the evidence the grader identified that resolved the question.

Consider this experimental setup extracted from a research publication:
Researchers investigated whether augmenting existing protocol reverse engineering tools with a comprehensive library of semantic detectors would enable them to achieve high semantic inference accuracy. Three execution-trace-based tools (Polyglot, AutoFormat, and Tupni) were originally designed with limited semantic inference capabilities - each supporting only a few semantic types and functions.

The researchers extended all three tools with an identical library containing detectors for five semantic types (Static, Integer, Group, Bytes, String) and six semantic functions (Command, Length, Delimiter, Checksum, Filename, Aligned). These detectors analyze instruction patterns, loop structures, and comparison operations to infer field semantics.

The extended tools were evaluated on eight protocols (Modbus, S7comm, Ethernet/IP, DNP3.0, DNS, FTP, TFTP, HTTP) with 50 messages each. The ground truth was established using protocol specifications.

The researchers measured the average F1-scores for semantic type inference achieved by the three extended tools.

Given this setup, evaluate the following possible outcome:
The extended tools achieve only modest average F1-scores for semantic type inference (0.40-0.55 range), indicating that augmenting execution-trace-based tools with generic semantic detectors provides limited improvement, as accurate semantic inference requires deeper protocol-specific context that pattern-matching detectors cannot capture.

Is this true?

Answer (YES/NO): NO